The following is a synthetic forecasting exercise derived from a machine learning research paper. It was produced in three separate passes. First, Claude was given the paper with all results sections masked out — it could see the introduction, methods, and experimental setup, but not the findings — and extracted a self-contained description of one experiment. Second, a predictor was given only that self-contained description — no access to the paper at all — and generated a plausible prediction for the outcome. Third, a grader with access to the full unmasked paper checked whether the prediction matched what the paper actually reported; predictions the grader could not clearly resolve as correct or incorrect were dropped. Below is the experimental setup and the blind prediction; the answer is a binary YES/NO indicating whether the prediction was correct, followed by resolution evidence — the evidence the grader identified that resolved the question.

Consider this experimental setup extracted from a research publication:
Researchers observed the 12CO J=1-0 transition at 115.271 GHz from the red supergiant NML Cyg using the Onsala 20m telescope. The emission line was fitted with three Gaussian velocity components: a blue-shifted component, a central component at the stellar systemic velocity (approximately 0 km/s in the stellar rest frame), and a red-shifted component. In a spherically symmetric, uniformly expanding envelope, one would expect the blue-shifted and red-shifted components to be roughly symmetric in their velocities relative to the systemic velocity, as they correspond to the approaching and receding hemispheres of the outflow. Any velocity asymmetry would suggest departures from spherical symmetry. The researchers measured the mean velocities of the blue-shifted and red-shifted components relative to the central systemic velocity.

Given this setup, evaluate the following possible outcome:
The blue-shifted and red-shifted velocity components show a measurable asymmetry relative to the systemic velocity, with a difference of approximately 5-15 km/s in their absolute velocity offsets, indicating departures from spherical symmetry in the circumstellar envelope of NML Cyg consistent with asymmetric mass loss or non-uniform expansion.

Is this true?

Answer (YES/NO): NO